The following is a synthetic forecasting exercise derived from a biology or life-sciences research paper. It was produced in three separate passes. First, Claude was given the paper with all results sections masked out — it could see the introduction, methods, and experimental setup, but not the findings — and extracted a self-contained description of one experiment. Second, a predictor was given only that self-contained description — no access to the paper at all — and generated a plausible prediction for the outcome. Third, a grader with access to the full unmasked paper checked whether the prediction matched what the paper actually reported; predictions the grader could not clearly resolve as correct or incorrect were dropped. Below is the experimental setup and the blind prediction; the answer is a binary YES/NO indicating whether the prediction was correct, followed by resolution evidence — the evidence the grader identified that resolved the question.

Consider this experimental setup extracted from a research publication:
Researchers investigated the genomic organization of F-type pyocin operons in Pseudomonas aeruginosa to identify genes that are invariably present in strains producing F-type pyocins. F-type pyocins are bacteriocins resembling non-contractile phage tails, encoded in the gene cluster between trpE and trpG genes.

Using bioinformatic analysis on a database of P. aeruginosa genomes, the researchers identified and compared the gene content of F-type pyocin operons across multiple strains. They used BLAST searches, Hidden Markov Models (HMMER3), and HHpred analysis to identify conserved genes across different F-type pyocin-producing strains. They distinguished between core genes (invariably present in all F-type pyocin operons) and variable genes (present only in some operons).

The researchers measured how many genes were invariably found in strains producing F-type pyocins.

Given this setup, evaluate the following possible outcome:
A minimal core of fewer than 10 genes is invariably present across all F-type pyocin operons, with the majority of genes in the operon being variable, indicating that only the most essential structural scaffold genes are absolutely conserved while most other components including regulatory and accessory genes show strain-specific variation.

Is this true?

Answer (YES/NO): NO